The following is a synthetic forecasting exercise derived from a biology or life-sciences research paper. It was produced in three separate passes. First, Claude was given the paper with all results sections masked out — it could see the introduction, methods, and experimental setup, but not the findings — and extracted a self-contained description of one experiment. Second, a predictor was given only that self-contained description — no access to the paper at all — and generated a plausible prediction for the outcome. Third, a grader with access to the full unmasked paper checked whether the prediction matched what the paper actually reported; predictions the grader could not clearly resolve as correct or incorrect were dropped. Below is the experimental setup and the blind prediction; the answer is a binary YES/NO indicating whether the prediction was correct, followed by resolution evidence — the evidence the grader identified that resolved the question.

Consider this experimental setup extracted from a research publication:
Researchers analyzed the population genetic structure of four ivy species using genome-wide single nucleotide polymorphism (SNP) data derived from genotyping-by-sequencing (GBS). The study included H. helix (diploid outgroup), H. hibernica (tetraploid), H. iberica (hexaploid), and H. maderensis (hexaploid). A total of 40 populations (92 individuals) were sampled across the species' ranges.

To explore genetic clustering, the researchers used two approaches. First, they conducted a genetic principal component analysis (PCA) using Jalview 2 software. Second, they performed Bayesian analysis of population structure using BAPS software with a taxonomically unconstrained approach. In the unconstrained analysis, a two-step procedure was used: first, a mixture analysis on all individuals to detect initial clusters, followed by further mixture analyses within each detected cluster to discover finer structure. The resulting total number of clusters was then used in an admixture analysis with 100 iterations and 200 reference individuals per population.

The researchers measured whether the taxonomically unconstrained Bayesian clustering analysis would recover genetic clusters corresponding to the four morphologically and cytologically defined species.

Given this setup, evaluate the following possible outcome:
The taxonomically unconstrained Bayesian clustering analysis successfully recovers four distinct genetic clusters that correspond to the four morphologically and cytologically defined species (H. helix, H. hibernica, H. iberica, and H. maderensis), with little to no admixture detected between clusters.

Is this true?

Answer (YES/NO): NO